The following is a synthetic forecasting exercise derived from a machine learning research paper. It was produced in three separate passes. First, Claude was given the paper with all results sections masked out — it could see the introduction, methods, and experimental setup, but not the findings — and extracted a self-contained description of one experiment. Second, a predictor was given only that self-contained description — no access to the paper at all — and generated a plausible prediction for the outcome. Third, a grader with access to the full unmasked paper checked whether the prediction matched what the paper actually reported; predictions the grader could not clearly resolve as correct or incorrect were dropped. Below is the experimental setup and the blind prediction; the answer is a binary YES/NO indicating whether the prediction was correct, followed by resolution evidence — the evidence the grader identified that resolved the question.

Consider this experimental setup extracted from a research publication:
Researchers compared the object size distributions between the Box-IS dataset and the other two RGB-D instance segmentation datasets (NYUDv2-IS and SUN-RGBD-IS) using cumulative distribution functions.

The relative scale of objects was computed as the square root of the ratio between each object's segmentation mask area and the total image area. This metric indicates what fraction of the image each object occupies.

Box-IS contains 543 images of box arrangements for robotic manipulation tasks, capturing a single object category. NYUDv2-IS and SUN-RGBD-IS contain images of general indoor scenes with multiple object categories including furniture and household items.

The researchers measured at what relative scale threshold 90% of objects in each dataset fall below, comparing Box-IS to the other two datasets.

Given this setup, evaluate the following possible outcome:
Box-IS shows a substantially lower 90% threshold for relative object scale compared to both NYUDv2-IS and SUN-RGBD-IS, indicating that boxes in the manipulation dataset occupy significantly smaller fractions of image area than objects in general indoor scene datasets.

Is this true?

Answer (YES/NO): YES